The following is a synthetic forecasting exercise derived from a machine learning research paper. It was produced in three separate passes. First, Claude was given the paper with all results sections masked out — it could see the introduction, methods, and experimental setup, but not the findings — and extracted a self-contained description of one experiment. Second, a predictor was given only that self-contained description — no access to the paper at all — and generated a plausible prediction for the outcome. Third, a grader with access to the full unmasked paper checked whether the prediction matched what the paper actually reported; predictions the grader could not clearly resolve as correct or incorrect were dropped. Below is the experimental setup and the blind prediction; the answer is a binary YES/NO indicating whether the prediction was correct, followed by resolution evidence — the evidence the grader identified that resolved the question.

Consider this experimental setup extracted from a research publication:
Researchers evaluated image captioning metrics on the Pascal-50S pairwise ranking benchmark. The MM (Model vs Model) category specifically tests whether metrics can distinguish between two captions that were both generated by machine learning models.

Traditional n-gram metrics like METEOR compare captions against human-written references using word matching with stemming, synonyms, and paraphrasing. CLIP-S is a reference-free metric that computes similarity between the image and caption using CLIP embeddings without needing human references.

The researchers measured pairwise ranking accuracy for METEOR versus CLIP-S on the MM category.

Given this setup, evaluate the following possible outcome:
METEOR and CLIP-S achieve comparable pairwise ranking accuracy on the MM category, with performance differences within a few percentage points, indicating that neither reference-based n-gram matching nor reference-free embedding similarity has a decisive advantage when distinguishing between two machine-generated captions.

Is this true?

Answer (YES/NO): NO